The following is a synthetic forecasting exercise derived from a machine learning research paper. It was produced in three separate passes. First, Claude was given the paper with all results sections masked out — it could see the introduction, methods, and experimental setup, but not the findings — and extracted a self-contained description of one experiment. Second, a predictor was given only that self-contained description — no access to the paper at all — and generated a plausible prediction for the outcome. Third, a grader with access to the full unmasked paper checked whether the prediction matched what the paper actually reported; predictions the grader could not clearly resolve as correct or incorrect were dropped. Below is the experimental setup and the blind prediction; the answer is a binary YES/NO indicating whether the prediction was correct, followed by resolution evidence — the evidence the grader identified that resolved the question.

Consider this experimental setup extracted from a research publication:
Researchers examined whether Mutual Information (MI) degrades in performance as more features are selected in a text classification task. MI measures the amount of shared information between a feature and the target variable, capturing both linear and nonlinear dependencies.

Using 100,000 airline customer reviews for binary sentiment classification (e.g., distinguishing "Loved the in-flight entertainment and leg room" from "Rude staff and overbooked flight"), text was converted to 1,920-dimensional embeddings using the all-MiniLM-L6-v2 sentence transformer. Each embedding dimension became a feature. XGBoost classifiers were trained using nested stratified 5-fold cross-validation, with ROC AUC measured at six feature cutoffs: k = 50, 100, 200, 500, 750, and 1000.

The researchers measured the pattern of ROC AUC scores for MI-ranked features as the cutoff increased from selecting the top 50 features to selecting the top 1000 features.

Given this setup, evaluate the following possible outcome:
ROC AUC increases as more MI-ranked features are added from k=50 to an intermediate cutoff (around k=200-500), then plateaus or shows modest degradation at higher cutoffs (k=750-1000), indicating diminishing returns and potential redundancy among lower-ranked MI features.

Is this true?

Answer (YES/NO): NO